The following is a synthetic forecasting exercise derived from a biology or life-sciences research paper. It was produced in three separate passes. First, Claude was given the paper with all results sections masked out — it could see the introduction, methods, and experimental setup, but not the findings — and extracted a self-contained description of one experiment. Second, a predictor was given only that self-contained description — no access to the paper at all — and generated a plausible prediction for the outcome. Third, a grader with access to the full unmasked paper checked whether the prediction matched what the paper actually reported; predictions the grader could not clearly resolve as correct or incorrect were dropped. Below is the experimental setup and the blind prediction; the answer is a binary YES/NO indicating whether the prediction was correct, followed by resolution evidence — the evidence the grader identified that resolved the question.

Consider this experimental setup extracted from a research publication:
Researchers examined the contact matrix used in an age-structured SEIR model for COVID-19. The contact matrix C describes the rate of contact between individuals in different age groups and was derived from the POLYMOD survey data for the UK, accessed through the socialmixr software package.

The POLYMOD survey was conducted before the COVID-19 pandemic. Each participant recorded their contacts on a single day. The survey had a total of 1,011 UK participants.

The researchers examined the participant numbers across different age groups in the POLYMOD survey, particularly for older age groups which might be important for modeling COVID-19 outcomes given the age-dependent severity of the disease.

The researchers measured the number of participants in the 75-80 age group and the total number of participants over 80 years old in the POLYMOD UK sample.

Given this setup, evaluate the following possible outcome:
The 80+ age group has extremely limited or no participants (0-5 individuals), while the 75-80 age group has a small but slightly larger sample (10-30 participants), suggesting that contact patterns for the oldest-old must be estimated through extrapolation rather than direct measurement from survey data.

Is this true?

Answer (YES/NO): NO